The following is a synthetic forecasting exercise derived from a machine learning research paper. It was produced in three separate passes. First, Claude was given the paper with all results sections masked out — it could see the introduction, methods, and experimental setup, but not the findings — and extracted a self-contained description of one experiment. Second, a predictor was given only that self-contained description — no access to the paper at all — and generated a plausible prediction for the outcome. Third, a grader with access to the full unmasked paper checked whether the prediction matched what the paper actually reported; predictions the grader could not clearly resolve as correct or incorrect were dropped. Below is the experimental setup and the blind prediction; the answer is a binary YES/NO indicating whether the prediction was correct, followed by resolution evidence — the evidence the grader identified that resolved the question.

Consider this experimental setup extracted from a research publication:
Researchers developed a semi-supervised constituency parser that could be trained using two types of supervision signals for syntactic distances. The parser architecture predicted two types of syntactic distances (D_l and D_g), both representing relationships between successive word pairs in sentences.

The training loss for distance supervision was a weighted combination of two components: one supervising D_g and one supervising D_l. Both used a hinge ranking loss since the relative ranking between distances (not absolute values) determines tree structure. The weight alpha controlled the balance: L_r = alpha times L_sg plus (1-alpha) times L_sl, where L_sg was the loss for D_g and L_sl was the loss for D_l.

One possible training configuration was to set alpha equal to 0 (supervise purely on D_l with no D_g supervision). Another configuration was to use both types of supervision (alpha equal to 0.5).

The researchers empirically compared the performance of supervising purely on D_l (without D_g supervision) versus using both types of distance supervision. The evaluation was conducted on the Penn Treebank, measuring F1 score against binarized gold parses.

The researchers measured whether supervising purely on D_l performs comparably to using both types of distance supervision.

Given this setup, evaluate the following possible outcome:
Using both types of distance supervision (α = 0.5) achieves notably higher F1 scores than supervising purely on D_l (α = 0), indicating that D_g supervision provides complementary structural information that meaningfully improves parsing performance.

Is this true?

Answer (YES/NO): YES